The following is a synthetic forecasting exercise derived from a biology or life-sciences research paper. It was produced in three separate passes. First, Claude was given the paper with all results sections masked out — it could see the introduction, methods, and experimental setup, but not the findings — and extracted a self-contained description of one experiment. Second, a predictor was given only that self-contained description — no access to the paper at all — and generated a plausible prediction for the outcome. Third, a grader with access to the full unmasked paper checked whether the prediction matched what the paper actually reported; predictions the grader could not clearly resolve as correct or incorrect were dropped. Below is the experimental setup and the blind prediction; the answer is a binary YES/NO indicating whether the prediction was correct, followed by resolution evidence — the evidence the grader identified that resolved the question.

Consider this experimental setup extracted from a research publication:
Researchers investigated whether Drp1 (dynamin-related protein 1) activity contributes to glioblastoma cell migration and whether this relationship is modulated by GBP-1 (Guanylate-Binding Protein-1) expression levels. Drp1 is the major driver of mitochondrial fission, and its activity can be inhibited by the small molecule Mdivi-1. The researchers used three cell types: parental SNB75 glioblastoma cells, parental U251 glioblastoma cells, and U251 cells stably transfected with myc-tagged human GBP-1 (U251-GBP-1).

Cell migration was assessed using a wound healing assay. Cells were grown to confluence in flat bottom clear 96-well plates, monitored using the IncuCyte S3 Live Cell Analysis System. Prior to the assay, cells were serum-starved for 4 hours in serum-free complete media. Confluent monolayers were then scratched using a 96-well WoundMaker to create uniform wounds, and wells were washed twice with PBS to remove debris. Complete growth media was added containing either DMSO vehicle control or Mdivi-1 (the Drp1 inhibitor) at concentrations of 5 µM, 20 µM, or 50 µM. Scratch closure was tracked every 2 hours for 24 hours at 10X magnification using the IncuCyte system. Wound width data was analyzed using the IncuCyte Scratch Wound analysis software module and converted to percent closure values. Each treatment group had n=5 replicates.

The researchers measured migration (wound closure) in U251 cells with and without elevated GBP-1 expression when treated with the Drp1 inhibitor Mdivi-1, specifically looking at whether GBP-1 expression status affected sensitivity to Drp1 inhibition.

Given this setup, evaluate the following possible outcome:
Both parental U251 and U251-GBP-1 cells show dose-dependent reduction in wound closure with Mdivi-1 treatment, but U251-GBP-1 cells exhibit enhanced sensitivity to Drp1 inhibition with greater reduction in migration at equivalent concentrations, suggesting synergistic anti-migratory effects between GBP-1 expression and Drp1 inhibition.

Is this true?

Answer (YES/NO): NO